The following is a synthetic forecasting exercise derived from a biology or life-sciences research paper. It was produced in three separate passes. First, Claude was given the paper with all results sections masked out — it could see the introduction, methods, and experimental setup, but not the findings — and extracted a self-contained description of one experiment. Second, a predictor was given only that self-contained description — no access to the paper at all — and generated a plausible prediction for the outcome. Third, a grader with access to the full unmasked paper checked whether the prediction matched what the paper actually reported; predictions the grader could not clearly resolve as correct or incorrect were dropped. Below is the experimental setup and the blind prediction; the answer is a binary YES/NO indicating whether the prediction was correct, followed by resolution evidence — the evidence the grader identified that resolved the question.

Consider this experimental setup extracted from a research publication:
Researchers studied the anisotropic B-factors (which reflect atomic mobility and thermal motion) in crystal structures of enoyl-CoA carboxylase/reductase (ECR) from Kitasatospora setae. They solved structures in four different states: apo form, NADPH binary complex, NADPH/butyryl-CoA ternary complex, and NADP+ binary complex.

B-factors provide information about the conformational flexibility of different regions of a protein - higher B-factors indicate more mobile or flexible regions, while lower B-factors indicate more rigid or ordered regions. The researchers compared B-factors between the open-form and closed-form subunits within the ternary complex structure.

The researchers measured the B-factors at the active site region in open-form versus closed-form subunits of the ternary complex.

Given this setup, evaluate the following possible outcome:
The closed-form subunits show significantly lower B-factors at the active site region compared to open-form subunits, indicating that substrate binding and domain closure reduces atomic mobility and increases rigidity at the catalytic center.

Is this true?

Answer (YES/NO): YES